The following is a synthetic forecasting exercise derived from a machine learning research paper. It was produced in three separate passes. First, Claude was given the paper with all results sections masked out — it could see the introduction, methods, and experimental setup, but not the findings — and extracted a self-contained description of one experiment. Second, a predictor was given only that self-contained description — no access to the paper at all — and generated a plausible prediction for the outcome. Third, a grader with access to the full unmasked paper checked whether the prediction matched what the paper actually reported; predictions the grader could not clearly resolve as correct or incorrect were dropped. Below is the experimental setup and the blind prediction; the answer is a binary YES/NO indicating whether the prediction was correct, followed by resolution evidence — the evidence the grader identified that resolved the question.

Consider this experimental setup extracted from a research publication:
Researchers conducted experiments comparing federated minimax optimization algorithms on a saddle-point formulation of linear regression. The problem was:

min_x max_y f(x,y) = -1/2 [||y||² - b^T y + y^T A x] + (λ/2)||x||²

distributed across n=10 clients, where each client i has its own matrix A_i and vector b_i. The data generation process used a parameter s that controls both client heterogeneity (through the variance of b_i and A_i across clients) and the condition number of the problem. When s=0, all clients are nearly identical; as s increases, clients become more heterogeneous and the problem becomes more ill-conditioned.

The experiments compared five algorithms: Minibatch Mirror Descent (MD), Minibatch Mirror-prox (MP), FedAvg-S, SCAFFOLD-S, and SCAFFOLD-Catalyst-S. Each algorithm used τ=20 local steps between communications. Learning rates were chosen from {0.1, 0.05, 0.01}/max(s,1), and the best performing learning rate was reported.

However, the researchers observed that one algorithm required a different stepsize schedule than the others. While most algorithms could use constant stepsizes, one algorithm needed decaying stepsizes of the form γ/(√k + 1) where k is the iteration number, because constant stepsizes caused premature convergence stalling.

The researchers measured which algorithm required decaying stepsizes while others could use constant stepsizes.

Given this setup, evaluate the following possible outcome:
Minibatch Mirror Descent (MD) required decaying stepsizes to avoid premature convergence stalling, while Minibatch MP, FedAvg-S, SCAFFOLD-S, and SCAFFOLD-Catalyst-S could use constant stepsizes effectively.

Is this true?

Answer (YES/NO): NO